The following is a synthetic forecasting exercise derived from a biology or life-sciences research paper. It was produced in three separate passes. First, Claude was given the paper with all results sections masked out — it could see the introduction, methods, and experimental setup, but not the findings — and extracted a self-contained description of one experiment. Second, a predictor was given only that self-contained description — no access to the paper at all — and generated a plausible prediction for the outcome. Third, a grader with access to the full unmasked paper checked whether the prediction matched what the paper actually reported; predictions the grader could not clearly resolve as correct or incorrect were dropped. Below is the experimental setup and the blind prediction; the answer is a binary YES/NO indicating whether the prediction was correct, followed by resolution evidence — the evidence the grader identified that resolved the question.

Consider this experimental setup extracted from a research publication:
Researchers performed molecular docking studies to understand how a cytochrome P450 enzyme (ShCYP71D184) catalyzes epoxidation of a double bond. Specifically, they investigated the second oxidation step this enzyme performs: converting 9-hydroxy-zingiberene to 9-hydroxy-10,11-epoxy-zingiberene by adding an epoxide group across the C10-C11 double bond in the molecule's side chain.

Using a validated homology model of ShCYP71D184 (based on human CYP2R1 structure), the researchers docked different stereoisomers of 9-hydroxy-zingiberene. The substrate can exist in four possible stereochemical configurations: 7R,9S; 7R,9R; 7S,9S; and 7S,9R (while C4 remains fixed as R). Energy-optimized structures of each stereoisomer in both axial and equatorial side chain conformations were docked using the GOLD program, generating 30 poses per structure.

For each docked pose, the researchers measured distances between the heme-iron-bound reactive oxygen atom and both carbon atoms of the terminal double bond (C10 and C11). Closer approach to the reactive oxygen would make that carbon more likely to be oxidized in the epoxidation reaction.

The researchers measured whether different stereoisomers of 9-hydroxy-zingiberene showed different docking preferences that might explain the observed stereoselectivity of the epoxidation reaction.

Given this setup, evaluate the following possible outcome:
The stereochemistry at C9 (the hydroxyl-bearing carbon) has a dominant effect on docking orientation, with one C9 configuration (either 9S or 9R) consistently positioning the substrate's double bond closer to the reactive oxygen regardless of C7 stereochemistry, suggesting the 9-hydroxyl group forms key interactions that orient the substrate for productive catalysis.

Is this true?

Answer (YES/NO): NO